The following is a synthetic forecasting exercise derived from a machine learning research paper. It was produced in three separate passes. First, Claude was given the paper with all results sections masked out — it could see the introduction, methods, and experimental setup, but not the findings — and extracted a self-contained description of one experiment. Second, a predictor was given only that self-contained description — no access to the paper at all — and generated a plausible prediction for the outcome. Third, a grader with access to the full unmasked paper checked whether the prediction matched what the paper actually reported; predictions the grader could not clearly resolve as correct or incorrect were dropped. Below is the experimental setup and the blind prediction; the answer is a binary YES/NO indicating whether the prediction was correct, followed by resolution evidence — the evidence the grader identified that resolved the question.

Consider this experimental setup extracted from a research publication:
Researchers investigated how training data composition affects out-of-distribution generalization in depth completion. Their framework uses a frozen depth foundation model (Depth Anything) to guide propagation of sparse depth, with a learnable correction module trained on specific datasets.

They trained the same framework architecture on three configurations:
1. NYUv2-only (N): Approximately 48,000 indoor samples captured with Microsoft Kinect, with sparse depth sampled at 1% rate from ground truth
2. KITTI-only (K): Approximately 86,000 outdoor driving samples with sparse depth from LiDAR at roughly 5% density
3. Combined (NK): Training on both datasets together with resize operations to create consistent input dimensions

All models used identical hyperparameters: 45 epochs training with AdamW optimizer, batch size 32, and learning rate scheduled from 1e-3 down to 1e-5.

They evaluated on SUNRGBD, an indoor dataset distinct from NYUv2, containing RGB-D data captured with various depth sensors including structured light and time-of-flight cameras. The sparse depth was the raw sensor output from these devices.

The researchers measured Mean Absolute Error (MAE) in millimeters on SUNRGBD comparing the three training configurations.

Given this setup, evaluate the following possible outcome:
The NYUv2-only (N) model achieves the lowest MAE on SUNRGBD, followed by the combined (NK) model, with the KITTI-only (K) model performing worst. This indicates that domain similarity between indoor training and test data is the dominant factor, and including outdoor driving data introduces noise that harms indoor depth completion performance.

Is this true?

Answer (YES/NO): YES